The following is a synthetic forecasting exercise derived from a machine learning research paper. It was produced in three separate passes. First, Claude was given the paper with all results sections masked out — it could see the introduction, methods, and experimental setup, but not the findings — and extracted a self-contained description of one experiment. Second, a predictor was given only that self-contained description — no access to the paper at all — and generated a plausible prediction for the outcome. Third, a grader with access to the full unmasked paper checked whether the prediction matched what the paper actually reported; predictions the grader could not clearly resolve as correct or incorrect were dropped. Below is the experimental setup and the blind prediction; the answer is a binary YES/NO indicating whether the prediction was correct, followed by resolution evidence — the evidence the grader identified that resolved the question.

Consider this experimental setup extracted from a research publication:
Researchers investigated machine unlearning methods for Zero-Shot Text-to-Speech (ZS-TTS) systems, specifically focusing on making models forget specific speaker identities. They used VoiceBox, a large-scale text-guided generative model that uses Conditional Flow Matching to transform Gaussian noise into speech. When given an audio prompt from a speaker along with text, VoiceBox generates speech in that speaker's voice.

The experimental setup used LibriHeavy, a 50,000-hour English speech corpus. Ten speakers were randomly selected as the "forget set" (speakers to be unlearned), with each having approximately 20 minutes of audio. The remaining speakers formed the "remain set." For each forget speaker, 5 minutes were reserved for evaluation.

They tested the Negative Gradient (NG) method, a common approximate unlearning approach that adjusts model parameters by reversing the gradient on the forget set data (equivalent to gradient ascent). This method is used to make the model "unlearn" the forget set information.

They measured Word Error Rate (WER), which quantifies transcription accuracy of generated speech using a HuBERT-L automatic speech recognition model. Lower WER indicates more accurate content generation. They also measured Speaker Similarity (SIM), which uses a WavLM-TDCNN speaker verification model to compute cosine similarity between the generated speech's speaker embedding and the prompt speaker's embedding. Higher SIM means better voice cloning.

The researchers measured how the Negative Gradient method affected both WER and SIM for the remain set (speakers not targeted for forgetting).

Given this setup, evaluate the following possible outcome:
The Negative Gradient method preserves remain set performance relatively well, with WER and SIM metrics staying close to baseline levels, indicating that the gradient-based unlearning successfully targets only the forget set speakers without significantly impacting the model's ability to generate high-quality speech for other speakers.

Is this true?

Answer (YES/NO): NO